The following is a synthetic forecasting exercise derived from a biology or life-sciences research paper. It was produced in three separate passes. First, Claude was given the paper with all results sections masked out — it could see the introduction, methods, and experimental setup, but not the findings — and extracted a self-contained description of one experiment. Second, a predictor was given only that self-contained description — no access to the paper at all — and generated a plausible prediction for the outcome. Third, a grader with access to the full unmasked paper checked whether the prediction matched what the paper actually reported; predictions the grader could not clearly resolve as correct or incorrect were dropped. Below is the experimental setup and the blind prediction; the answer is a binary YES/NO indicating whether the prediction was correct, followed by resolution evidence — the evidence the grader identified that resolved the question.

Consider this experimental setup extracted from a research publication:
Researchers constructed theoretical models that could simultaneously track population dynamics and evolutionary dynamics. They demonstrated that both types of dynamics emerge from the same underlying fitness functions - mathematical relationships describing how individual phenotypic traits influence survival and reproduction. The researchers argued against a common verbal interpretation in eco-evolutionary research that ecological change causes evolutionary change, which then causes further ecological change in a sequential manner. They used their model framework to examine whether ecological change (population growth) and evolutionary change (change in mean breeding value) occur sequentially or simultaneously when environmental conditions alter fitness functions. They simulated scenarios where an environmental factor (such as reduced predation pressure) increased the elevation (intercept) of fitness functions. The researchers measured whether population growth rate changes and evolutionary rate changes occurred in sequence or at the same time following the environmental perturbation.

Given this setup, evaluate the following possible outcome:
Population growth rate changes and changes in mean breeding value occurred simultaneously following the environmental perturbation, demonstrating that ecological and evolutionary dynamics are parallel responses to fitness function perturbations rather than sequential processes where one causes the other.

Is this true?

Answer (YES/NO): YES